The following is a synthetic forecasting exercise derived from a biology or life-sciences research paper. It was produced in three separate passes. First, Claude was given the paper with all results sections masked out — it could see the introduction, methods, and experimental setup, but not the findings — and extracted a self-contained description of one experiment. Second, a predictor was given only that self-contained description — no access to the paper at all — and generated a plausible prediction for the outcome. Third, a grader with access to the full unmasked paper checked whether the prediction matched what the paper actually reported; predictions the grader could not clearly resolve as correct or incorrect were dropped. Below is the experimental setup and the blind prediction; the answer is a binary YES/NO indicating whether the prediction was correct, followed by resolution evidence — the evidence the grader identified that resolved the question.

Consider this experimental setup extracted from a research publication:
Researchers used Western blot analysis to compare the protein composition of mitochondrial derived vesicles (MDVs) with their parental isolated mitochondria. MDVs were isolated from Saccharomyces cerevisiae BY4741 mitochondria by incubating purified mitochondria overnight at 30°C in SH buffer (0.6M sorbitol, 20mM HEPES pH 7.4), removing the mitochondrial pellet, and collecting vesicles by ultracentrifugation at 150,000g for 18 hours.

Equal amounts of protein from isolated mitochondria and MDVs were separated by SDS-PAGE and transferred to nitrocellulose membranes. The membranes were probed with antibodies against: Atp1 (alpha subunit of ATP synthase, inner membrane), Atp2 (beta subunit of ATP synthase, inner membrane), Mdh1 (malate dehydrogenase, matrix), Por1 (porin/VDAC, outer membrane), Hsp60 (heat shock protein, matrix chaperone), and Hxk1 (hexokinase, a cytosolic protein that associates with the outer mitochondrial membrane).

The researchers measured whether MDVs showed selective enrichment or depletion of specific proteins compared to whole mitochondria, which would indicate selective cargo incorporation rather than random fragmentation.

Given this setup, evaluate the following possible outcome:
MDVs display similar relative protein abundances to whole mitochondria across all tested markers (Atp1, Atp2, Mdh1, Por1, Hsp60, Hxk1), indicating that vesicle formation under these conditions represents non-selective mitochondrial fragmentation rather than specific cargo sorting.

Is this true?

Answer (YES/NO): NO